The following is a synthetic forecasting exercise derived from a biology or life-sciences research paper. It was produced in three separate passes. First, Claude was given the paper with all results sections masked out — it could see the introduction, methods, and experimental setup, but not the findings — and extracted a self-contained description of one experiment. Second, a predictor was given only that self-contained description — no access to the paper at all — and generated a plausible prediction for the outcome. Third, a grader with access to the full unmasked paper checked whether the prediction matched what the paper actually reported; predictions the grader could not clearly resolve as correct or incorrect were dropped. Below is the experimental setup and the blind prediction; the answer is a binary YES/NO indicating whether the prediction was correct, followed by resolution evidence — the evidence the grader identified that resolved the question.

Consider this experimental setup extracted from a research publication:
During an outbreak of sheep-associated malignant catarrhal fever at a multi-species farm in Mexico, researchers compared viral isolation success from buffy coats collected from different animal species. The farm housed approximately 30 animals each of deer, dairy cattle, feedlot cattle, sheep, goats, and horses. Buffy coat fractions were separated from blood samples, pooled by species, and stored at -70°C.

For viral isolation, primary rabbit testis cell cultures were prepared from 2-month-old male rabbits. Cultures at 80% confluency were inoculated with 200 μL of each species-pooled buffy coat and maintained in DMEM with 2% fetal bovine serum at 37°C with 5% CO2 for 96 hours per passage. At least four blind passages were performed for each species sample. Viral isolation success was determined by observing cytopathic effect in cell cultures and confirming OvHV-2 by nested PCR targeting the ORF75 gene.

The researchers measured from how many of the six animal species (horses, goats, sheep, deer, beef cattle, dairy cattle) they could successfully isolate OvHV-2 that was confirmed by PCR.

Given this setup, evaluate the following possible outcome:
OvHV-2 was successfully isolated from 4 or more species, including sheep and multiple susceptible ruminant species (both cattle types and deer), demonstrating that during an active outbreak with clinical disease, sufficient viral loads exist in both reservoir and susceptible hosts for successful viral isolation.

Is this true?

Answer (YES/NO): YES